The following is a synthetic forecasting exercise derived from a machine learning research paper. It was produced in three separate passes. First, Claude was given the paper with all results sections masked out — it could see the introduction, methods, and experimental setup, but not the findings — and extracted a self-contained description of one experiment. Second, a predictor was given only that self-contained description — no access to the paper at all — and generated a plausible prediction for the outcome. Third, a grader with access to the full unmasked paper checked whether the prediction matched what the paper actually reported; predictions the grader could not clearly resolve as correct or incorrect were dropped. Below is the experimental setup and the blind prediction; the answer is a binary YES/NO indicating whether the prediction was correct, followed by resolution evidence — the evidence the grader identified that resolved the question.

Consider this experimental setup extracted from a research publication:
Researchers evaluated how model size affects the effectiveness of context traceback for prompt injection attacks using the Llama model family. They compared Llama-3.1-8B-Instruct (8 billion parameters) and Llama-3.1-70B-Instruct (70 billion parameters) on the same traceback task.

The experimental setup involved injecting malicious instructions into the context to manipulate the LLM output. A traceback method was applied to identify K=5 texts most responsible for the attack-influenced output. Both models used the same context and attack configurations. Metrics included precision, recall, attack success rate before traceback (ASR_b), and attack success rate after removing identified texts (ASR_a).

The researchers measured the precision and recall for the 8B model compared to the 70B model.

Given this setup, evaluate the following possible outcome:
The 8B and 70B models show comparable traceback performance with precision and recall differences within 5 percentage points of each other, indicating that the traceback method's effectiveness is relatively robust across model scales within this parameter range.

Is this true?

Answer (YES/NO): YES